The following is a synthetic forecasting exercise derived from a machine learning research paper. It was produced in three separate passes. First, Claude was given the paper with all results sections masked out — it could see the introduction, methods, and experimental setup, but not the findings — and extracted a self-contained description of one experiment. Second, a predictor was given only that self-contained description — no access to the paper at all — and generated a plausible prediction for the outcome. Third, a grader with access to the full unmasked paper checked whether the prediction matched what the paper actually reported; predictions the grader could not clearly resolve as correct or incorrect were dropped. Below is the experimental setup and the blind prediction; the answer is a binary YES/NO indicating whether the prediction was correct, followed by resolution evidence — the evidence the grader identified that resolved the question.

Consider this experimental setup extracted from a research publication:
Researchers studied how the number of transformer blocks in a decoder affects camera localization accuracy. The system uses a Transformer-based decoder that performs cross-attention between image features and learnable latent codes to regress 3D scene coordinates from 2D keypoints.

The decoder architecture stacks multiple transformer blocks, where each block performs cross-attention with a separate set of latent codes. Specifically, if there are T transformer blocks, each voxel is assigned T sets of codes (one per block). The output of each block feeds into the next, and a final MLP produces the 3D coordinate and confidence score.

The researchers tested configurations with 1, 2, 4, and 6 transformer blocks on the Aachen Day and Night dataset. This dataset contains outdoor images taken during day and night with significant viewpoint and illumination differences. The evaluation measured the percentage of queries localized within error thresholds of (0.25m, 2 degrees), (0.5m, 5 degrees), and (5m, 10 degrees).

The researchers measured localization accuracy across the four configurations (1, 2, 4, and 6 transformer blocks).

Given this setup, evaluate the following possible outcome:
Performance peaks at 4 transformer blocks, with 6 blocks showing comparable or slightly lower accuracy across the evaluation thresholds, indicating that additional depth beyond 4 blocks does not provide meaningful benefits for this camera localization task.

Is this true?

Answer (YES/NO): NO